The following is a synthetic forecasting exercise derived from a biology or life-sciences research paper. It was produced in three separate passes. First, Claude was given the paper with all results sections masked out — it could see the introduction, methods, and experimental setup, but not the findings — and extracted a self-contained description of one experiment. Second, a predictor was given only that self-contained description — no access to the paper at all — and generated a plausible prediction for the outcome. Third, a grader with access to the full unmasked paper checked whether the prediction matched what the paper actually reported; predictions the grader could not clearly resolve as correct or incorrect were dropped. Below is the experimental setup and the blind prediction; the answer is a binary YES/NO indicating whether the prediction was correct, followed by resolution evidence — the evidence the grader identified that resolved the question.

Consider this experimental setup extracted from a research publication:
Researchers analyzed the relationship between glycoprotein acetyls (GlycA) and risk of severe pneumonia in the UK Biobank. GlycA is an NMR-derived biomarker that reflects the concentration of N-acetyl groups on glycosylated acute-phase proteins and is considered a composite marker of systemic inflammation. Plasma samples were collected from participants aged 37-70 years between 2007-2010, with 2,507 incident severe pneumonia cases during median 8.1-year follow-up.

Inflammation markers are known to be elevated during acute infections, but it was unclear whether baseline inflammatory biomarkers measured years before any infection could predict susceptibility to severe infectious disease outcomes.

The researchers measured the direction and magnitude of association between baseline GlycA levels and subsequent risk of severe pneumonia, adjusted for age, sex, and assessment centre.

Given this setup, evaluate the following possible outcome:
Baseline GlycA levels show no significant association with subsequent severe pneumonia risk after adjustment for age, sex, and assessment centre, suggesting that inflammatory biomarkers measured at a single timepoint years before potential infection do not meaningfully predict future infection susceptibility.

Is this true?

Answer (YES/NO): NO